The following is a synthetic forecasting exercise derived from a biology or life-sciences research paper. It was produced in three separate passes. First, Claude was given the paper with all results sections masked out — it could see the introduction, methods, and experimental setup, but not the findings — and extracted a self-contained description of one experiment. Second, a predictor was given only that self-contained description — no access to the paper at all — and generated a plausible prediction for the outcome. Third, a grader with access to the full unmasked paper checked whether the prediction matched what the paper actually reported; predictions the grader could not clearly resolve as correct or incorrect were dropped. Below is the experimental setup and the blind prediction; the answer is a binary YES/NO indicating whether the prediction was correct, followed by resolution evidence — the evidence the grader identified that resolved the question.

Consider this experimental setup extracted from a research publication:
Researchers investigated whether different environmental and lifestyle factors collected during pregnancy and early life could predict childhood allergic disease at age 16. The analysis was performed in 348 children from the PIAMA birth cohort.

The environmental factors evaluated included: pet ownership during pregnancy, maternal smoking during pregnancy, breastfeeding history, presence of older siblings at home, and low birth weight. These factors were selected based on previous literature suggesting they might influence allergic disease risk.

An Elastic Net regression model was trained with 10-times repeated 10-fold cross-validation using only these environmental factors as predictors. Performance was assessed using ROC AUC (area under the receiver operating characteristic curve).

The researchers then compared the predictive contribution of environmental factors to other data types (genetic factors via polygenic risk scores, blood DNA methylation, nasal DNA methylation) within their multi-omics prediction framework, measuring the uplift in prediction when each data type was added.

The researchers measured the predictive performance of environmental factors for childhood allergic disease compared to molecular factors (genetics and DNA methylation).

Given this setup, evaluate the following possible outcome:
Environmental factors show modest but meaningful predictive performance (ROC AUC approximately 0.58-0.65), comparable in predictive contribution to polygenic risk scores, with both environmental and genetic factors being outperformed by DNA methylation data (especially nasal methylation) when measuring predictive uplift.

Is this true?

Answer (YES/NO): NO